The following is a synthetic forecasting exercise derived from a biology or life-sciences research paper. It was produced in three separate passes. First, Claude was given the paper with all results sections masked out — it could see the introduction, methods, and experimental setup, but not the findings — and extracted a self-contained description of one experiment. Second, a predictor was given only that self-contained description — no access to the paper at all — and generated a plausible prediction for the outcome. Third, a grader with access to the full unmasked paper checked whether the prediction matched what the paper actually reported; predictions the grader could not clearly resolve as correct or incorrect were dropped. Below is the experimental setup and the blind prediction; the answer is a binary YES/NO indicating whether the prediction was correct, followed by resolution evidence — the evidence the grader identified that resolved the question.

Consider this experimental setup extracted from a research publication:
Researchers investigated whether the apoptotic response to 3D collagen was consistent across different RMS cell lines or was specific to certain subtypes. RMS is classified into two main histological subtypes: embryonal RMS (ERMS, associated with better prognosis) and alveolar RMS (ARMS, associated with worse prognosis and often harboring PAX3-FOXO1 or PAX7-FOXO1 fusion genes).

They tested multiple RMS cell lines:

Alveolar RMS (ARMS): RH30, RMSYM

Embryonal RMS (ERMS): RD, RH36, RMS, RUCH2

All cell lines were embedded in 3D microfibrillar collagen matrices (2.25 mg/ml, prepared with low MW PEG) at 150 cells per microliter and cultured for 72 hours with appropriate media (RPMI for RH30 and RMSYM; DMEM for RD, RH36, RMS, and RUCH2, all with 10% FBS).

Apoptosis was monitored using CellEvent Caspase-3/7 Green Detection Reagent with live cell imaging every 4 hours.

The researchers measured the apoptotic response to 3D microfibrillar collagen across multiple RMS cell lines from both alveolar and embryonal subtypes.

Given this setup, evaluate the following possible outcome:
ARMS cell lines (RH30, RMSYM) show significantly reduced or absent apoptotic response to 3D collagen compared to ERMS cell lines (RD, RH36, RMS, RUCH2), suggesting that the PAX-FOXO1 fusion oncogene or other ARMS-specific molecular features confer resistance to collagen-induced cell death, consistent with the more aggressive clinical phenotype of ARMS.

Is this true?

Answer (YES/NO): NO